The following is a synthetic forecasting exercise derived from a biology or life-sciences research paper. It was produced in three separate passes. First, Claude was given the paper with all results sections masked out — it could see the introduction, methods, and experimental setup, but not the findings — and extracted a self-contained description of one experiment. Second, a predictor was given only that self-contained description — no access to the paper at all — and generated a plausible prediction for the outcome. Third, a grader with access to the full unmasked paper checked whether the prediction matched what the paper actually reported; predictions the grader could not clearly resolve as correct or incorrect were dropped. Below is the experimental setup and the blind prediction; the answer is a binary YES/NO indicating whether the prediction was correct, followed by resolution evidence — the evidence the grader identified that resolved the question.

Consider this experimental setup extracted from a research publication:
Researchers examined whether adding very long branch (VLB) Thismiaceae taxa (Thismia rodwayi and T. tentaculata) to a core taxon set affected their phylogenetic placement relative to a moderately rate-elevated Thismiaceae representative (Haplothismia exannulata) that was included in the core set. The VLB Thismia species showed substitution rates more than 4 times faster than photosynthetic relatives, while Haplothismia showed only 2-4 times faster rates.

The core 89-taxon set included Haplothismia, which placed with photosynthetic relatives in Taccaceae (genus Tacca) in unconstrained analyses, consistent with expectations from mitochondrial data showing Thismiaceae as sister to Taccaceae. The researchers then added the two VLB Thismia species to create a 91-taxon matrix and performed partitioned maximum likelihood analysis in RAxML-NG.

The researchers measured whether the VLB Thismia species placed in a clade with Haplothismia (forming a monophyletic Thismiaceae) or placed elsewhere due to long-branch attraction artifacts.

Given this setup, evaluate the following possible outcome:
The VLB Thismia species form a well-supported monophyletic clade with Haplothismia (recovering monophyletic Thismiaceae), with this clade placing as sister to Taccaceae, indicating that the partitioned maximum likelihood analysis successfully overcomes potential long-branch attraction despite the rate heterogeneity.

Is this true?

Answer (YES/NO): NO